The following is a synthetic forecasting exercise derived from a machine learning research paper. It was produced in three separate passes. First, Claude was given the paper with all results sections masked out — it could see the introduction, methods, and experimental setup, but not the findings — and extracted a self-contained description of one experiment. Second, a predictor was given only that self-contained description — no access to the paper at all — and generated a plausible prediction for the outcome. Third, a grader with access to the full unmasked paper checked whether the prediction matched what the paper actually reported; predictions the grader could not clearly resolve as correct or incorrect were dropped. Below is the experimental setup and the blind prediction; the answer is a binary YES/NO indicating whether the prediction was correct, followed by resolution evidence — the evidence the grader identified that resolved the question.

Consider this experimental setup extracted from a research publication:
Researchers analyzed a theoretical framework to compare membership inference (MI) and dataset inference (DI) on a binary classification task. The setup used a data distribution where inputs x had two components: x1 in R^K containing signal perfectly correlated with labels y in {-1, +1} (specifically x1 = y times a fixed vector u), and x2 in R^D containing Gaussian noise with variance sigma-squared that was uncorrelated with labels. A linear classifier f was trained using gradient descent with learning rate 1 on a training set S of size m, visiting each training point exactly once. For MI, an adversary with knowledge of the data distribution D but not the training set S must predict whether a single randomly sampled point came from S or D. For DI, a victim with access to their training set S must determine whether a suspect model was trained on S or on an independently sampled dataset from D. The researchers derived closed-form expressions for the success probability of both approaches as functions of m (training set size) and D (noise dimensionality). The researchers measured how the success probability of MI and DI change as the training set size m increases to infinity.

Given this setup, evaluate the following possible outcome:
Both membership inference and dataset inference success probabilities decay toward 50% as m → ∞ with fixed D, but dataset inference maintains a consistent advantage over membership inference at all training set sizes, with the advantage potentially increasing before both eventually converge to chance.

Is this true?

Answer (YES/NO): NO